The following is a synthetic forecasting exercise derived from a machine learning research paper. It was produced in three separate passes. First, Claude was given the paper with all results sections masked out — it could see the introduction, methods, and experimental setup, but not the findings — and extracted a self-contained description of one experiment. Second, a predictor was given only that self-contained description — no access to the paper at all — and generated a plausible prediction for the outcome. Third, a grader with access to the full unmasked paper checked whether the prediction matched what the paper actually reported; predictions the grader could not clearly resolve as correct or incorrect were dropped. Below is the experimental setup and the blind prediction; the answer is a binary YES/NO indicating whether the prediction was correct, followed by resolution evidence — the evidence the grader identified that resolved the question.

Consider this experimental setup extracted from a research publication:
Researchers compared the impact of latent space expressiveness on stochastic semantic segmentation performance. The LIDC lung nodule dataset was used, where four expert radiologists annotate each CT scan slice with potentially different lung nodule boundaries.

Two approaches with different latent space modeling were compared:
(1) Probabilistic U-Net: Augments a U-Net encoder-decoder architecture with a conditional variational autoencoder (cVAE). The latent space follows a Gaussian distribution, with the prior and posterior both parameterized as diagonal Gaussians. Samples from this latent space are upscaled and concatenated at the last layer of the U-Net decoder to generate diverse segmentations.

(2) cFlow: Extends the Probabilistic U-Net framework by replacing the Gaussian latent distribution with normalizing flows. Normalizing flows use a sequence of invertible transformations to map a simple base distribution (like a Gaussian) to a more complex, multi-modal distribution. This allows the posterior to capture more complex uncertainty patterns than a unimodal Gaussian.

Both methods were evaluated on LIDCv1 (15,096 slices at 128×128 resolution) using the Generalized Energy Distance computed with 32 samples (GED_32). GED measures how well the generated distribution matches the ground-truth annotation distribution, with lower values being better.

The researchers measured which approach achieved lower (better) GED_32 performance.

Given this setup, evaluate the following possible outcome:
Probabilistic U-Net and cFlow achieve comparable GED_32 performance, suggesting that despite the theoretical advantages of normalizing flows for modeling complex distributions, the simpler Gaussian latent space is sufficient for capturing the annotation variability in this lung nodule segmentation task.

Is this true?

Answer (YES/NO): NO